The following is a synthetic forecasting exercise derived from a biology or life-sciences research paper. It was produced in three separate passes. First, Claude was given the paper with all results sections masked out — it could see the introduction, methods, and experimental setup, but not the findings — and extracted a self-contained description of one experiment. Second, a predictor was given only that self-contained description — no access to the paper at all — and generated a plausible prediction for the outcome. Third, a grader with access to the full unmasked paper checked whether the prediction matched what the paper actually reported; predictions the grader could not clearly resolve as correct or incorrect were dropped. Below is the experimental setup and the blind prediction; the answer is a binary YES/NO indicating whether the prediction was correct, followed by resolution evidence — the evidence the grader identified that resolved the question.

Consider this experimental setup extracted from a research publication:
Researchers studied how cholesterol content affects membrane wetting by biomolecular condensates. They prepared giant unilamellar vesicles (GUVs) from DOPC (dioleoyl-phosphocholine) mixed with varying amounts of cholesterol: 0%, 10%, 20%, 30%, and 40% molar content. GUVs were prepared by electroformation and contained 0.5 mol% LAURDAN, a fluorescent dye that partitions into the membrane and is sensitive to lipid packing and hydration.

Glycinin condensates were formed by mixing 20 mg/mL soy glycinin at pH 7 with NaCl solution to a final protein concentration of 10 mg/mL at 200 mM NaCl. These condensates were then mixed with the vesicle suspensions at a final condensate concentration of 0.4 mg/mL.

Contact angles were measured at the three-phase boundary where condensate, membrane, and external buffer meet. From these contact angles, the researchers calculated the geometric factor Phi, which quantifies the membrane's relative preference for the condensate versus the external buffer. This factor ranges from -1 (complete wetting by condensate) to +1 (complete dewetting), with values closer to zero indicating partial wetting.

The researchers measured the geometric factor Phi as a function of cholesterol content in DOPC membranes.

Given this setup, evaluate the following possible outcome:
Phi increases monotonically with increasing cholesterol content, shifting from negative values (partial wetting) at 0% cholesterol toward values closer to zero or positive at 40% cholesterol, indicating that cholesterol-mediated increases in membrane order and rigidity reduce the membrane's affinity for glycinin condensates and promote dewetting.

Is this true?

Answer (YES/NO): YES